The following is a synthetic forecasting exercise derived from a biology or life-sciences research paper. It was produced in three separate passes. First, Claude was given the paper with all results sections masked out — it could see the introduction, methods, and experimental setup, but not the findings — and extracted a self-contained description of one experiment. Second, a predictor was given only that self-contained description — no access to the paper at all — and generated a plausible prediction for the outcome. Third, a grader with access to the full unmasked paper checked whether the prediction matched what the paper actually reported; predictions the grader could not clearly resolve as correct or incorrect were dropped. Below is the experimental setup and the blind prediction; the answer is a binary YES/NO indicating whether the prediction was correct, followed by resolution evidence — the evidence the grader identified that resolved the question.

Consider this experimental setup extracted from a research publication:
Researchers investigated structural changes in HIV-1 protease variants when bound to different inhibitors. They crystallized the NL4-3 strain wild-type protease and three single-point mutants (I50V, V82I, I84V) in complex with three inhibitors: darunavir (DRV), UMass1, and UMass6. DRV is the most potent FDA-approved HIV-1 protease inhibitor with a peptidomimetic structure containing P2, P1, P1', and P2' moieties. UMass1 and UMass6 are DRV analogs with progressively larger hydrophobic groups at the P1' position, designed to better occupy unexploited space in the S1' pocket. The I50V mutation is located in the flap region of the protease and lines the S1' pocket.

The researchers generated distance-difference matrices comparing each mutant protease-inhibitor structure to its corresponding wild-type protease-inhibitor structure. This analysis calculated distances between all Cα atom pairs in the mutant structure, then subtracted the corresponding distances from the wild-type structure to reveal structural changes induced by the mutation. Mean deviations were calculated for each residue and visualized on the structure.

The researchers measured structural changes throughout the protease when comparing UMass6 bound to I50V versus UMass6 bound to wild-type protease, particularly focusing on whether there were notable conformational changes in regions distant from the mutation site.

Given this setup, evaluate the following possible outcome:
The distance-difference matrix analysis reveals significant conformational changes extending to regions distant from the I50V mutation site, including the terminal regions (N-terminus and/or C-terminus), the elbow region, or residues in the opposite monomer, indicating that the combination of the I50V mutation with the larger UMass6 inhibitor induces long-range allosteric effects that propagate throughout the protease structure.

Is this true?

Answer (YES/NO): YES